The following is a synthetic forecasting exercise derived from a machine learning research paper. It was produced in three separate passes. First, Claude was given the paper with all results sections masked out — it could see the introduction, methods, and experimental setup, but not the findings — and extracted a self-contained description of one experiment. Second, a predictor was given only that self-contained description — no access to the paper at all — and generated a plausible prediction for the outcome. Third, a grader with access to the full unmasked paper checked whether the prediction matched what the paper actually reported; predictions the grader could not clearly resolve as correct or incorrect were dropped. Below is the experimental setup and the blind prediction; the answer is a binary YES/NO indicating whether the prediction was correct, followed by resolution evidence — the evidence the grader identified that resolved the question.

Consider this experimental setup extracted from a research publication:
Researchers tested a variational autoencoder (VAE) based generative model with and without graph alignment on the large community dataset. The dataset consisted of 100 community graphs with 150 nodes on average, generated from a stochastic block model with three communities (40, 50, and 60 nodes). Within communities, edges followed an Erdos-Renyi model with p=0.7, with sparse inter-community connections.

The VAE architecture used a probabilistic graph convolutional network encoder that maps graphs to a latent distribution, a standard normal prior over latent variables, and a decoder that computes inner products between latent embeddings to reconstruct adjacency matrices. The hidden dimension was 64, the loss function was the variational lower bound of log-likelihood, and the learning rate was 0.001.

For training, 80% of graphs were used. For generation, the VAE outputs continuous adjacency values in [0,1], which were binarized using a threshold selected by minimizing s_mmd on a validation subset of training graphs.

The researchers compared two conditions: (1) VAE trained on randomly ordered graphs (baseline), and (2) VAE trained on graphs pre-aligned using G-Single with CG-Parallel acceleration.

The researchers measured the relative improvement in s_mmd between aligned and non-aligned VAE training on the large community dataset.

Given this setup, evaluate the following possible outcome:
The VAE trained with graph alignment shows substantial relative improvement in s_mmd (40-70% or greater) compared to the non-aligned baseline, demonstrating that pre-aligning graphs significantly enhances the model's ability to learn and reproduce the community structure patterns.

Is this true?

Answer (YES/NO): NO